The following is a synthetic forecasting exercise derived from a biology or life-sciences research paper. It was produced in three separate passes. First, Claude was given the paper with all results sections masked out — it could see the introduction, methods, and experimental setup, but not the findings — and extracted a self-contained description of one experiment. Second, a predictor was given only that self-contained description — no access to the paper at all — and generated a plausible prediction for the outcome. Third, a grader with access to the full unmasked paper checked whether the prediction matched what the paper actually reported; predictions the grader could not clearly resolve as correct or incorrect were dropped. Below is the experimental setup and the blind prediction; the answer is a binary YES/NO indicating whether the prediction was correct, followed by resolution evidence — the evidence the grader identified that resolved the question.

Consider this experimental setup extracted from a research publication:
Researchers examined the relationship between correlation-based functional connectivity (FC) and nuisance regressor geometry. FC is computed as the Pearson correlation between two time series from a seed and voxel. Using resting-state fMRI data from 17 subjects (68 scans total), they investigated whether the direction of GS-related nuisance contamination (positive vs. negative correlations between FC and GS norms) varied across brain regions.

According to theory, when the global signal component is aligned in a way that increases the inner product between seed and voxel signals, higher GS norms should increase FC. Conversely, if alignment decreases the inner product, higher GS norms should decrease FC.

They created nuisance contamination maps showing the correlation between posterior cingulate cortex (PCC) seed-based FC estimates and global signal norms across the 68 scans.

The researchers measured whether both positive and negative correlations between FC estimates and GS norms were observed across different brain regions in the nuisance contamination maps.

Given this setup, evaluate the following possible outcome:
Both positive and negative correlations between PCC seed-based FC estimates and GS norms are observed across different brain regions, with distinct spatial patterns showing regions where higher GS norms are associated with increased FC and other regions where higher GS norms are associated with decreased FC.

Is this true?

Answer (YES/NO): YES